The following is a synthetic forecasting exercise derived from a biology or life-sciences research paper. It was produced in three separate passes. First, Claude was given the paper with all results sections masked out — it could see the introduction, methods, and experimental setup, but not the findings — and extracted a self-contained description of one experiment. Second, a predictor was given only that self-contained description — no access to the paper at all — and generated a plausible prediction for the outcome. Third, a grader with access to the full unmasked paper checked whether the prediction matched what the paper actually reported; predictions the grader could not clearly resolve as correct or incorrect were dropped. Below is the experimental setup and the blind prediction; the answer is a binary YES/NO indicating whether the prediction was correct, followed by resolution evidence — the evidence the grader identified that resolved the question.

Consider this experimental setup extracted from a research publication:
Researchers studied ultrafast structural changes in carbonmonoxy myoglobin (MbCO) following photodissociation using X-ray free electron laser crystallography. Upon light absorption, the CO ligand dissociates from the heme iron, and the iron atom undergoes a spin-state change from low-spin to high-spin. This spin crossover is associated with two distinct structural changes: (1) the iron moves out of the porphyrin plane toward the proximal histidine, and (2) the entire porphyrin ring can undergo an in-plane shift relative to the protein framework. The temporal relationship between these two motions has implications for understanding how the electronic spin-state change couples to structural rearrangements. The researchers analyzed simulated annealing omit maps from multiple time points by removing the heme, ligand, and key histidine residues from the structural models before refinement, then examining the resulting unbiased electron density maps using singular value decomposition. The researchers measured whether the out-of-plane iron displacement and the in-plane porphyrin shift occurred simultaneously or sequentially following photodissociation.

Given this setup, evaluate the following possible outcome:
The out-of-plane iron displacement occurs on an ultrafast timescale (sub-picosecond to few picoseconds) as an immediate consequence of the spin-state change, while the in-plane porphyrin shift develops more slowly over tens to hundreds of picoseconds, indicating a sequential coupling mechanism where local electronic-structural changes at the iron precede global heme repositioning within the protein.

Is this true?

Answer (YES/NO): NO